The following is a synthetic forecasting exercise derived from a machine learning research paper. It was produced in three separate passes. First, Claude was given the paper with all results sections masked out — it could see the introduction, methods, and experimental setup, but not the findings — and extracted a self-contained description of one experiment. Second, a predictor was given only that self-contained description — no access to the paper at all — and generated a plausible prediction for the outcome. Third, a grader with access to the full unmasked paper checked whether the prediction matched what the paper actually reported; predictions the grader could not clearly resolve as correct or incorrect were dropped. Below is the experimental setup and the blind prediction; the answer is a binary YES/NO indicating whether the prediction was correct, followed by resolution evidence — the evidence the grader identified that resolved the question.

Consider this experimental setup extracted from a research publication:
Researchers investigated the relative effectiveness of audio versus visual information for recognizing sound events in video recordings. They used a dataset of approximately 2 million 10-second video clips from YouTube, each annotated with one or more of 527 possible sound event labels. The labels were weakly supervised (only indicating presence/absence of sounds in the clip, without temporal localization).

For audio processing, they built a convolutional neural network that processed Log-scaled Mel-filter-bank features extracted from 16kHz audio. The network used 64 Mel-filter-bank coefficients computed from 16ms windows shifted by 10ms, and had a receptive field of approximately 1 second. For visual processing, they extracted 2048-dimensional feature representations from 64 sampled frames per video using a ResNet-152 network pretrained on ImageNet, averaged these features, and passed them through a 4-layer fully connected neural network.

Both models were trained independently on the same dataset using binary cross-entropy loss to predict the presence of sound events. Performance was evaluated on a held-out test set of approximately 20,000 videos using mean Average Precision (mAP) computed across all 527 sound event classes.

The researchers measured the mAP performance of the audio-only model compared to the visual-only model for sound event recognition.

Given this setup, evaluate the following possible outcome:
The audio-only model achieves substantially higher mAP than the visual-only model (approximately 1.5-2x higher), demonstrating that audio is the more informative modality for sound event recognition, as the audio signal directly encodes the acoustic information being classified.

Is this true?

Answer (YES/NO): YES